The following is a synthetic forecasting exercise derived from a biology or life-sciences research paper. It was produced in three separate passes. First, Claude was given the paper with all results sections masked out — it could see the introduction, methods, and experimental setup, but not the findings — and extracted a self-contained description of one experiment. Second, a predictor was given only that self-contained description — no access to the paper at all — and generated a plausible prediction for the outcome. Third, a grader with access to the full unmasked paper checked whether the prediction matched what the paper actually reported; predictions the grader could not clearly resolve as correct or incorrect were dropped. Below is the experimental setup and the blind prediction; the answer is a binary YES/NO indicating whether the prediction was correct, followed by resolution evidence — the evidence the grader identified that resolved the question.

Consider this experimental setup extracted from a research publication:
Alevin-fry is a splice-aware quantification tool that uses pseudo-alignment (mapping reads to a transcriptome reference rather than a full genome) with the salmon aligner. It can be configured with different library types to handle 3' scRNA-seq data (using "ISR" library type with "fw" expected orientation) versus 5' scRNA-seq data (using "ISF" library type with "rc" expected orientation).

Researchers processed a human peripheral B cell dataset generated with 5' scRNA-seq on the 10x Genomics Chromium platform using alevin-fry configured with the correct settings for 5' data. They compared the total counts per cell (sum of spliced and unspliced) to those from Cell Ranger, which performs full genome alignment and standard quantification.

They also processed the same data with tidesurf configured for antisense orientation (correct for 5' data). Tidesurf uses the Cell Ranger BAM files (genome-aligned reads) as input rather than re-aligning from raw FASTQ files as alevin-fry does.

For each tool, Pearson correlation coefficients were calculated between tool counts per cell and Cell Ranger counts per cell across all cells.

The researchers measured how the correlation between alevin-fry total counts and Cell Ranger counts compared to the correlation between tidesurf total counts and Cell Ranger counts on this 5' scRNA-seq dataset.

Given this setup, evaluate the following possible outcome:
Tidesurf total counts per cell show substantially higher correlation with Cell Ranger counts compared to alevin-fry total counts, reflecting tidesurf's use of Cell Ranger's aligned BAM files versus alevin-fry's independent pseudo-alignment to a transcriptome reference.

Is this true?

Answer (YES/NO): NO